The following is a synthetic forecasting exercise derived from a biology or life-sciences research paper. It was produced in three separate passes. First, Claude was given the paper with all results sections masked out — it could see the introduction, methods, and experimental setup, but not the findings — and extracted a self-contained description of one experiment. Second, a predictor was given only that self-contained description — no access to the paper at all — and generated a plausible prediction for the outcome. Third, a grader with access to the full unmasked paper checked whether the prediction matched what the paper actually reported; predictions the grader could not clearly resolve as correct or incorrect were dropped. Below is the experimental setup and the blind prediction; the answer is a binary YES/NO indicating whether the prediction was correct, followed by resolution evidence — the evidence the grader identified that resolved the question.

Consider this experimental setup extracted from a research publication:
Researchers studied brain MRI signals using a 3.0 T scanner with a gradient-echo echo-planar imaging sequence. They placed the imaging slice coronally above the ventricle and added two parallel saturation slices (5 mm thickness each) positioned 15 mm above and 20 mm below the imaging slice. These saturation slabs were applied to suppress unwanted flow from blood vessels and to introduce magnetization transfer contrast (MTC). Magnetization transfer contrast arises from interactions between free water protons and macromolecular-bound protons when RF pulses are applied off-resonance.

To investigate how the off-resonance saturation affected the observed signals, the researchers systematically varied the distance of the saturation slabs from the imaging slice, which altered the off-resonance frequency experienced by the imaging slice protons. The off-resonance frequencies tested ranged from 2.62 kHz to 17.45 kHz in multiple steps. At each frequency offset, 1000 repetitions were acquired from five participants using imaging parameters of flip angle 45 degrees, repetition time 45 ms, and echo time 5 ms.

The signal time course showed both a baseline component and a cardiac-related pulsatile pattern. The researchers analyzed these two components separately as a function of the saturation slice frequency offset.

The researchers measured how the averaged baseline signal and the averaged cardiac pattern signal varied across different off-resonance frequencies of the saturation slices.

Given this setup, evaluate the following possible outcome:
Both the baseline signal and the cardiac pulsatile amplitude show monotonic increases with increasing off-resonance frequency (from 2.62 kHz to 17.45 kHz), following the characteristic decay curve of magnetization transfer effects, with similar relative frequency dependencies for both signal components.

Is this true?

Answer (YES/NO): NO